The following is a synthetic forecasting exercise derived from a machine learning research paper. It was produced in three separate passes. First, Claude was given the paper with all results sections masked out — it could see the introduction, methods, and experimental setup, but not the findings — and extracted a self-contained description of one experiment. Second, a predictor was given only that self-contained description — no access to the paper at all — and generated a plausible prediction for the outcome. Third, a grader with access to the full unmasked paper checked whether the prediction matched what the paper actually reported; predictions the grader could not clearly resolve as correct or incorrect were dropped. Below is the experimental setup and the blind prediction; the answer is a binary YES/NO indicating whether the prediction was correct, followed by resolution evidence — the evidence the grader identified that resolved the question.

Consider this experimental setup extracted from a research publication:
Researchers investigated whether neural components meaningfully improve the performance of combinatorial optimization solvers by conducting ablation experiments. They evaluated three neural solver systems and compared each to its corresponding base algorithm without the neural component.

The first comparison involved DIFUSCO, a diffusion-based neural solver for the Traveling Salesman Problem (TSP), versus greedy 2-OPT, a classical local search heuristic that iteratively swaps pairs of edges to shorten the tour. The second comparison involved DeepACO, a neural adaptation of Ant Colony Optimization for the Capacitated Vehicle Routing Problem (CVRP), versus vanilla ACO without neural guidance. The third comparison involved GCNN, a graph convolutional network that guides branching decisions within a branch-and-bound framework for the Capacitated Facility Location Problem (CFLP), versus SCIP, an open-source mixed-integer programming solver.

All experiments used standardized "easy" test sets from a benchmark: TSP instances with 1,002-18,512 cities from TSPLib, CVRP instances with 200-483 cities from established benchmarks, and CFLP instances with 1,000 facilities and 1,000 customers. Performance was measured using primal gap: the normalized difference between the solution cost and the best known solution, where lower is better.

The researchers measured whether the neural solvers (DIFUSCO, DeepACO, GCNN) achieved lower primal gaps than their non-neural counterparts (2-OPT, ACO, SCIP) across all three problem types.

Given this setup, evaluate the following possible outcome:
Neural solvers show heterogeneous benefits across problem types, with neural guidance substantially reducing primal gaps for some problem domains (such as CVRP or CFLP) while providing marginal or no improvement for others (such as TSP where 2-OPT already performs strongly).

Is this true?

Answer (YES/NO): NO